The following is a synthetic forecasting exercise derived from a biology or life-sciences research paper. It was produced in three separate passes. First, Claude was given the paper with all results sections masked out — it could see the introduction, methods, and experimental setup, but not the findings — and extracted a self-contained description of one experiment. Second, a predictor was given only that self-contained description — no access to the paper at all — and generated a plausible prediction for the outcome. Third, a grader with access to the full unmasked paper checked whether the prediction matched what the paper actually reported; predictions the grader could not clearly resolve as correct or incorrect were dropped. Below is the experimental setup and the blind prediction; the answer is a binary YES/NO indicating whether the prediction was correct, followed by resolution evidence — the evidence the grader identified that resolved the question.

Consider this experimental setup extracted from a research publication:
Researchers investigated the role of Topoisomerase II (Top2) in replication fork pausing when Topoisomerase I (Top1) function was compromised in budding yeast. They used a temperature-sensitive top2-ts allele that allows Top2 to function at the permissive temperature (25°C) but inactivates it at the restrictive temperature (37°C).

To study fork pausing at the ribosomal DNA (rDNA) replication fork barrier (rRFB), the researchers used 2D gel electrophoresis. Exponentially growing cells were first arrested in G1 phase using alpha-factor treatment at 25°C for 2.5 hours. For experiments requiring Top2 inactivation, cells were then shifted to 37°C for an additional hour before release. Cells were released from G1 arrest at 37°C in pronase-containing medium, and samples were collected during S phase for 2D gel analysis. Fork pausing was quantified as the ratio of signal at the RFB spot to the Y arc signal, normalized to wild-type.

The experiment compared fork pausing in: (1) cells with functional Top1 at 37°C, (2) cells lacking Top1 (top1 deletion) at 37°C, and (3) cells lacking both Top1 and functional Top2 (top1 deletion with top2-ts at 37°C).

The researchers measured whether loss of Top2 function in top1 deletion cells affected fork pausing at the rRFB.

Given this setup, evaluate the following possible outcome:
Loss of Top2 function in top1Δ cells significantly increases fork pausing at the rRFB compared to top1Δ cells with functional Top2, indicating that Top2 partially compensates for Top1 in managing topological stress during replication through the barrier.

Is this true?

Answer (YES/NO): NO